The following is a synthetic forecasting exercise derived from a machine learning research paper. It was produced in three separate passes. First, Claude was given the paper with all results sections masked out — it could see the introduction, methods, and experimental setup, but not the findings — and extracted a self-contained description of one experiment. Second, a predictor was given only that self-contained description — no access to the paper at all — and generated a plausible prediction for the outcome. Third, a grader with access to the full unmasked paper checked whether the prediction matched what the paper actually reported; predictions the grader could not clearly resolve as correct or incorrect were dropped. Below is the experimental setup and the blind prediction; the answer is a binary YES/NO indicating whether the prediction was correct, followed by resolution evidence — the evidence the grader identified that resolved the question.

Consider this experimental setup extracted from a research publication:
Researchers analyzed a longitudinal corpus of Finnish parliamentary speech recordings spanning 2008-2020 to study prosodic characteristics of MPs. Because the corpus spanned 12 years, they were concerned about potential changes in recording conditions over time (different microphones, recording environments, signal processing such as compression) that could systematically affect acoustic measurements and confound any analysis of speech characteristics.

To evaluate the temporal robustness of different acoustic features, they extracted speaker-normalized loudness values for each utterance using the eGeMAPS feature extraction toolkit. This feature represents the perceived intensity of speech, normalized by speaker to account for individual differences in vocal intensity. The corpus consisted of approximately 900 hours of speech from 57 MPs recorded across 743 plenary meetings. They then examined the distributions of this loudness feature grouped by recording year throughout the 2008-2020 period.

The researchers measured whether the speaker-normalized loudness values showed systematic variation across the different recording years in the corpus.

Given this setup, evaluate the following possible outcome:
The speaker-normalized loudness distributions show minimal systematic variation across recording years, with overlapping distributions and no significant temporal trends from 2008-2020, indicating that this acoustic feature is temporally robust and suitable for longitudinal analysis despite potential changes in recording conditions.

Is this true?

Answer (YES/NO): NO